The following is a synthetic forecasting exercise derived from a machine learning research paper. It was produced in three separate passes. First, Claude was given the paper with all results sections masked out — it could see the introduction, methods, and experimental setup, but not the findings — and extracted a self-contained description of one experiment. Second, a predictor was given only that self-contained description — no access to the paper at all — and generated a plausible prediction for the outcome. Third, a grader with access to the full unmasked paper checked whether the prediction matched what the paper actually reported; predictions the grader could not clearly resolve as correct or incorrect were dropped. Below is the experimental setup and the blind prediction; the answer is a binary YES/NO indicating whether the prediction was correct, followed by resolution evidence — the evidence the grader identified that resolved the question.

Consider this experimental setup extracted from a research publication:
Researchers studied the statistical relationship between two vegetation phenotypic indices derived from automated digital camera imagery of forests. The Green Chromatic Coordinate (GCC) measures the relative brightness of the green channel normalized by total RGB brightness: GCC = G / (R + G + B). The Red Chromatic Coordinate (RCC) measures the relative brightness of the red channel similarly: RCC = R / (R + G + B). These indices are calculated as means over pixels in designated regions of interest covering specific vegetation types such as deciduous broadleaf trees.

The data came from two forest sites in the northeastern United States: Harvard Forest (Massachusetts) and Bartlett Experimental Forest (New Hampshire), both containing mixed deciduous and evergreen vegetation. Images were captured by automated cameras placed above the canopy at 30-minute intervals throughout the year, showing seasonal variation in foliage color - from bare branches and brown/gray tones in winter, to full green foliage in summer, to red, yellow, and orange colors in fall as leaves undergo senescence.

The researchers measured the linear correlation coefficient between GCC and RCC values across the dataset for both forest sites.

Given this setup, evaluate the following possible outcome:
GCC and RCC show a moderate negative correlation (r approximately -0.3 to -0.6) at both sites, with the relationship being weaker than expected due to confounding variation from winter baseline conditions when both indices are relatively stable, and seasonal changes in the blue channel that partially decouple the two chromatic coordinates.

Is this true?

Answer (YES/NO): NO